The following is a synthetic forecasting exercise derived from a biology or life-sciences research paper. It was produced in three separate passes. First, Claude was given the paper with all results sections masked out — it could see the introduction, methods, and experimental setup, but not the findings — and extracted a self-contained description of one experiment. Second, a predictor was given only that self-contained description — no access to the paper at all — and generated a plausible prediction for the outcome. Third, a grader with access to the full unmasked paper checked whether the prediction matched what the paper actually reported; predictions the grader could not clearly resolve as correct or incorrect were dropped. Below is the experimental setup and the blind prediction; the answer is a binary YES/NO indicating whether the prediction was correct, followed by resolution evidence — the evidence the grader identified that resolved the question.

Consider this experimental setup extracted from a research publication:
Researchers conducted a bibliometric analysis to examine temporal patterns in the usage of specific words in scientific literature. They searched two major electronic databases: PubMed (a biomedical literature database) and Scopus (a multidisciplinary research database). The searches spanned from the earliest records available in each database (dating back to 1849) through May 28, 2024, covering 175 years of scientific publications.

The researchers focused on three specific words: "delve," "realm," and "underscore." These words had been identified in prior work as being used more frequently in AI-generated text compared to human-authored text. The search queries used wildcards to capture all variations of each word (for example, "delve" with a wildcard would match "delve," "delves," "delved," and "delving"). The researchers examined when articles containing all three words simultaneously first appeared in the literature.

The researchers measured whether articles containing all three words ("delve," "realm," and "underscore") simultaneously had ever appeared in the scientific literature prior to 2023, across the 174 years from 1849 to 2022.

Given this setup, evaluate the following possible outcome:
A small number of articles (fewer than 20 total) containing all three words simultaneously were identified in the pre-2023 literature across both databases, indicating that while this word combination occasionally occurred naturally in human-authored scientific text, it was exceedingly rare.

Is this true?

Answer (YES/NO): NO